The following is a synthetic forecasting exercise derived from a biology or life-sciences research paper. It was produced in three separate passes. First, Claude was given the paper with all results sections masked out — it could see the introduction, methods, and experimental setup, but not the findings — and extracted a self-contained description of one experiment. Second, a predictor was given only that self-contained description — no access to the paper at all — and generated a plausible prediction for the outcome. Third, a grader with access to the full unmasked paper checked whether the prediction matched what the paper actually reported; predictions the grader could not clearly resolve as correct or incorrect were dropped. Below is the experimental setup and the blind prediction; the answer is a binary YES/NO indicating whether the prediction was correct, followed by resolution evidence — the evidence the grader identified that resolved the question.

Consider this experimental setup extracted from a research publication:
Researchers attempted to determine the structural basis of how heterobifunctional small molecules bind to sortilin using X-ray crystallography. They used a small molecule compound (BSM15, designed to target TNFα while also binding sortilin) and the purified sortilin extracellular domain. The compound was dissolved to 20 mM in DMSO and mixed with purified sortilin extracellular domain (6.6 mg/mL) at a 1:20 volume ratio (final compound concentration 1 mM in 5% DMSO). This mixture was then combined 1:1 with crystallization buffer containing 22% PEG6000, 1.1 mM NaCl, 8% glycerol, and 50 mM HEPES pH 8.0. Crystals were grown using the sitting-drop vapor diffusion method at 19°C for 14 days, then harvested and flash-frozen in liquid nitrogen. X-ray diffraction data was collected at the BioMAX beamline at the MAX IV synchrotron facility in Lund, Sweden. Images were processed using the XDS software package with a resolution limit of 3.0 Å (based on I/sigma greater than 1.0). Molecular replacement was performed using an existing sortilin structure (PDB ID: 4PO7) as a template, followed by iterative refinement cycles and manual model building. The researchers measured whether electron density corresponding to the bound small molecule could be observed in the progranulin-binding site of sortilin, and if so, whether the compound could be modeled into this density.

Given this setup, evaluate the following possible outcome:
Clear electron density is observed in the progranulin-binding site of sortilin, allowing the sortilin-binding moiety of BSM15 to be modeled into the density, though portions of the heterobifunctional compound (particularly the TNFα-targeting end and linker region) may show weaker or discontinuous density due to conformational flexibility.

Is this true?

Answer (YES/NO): YES